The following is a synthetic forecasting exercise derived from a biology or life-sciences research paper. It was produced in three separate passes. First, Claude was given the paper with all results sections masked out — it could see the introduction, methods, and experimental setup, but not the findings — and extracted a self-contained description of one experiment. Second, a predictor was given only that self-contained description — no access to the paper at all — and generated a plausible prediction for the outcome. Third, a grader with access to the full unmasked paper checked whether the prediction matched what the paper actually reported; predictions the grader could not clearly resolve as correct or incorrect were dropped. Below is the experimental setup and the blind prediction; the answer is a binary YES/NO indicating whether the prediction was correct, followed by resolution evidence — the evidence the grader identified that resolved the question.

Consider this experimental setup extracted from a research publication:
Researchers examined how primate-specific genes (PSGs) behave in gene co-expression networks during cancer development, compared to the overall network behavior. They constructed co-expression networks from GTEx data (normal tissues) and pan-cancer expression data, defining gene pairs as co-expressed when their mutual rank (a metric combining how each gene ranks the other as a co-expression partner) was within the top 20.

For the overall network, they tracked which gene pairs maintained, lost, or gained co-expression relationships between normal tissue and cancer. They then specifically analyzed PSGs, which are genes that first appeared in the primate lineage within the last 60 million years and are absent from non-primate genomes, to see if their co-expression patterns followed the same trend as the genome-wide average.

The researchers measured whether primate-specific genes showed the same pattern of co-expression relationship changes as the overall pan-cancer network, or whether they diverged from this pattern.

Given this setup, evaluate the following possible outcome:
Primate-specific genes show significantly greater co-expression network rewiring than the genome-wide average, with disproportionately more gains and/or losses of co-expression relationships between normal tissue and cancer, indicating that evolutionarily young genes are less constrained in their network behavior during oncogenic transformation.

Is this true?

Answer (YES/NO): NO